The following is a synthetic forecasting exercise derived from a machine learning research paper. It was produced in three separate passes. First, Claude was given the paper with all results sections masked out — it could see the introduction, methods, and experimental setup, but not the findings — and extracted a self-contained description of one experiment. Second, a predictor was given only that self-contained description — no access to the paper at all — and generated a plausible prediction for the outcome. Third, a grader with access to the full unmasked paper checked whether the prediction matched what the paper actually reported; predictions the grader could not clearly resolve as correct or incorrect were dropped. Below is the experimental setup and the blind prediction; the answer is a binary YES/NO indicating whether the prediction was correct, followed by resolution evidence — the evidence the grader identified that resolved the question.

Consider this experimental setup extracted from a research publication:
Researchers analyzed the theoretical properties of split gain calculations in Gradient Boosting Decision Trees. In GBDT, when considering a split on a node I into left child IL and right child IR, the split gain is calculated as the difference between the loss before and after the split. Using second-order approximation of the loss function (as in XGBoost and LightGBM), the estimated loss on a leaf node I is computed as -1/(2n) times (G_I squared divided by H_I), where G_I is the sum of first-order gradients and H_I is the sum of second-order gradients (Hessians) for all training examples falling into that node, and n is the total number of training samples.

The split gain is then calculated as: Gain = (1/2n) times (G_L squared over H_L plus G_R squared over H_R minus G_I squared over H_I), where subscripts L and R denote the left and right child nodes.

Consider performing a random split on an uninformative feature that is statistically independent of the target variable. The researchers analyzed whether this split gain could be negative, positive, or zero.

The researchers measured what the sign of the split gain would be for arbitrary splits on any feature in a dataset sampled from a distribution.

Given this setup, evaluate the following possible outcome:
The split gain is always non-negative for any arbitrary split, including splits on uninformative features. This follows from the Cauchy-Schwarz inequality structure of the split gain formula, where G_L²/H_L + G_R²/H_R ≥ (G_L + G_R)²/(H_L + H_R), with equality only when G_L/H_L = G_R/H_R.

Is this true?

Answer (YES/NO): YES